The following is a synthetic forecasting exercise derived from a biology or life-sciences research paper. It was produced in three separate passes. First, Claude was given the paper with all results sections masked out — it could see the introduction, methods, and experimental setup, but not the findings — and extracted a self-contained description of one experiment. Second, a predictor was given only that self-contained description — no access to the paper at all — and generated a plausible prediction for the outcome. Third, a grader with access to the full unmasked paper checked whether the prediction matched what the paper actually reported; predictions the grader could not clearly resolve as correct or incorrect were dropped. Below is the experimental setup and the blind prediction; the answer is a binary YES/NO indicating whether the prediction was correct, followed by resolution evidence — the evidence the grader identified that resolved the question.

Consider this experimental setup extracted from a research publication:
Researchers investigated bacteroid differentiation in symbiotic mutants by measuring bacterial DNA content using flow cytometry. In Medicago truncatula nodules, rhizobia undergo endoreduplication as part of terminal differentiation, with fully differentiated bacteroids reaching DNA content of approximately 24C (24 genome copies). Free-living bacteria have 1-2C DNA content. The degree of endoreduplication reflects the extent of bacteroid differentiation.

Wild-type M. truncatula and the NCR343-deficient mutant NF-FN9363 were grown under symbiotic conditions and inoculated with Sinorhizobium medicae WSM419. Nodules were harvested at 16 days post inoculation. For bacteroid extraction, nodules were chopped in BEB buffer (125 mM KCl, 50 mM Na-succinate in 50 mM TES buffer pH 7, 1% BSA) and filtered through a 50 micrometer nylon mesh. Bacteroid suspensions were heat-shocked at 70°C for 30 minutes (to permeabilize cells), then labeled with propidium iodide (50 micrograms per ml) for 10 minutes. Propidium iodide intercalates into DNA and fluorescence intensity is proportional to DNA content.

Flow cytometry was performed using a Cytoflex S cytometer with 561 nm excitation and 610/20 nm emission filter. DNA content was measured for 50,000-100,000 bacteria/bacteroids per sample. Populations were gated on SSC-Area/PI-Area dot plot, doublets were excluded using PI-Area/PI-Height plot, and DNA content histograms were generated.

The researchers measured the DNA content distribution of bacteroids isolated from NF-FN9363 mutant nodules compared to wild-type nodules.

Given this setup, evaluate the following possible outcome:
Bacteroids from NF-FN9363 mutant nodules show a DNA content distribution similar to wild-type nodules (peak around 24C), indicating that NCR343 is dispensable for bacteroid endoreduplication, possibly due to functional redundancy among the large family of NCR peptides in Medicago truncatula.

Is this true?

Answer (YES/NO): NO